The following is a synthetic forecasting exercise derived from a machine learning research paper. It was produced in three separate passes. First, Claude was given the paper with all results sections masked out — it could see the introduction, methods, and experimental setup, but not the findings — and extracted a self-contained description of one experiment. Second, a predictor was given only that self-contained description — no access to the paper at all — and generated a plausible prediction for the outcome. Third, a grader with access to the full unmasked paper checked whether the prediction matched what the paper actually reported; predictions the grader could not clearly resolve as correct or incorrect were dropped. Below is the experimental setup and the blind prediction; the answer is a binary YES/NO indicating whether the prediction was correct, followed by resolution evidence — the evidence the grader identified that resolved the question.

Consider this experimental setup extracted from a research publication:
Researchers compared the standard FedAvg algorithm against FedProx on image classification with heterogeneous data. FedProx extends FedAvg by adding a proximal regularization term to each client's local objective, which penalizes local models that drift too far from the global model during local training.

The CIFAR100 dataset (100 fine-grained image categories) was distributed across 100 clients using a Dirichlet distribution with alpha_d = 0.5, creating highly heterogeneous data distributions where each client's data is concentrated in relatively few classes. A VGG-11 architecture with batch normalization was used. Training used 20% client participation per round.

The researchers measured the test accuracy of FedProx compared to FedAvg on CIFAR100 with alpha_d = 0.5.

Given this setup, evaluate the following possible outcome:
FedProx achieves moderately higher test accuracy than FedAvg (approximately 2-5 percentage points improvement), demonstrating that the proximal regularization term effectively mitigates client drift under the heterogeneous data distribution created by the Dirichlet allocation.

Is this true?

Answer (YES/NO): NO